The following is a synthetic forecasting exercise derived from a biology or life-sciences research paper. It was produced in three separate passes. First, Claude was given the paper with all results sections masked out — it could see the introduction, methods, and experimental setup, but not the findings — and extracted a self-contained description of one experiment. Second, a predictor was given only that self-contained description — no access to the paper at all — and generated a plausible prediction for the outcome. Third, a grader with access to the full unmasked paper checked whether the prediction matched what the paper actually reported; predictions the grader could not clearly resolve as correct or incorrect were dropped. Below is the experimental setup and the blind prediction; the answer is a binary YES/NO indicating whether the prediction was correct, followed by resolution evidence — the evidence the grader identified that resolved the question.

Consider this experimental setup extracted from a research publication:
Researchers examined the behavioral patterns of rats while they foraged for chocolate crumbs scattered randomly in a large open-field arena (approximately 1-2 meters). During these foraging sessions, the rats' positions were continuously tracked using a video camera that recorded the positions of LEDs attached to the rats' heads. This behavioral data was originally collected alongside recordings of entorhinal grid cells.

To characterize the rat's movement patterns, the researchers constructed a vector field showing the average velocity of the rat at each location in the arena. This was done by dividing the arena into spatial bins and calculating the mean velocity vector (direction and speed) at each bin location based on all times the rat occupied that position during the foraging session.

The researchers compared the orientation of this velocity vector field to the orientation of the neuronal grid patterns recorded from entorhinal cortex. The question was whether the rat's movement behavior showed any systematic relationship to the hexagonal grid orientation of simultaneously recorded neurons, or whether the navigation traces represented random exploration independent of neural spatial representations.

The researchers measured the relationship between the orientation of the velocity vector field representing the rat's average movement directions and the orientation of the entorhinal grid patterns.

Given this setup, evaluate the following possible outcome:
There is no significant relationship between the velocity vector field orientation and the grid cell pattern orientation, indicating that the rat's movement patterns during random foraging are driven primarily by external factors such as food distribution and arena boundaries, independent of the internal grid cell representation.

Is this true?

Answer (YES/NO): NO